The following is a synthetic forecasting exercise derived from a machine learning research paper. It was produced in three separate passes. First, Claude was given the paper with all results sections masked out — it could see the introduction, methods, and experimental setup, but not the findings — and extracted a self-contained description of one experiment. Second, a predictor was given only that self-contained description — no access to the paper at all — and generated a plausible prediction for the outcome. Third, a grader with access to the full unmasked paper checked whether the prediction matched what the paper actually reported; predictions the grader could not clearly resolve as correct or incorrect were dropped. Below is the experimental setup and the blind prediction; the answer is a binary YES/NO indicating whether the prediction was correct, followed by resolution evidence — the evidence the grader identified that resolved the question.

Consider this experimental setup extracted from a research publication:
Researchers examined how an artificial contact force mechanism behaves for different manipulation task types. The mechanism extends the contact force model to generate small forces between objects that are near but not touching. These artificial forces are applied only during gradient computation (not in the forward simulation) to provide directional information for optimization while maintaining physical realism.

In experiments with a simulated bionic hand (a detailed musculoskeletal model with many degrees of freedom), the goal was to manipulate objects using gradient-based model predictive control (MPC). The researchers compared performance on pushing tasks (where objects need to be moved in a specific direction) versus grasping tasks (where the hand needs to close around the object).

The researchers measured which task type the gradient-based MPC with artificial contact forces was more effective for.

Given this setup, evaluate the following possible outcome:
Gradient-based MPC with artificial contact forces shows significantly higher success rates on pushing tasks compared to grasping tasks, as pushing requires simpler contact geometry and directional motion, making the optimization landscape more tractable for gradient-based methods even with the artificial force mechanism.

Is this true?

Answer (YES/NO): YES